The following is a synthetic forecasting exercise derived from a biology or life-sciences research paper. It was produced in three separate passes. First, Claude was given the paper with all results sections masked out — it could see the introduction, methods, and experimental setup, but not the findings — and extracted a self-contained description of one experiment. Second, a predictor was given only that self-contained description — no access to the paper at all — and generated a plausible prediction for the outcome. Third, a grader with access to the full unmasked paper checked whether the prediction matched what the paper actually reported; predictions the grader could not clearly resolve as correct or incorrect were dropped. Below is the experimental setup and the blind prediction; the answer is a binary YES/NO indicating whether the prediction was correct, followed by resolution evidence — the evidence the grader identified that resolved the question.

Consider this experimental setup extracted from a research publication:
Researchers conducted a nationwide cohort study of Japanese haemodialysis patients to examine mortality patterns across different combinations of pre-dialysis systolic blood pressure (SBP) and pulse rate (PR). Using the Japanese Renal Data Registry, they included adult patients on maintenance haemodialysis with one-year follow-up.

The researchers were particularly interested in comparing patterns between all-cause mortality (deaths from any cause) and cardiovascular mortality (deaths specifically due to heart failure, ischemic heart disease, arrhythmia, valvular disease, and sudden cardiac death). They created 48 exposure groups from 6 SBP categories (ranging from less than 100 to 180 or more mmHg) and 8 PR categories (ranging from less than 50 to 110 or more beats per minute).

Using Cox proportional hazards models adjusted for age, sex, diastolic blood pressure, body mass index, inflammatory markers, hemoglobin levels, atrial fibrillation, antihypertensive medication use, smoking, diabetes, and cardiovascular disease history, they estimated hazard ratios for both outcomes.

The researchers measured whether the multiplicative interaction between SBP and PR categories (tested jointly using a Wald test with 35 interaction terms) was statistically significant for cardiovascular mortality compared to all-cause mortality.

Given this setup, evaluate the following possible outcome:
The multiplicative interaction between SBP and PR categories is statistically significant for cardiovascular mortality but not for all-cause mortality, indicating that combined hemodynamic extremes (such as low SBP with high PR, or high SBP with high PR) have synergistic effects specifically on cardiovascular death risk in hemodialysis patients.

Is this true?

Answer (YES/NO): NO